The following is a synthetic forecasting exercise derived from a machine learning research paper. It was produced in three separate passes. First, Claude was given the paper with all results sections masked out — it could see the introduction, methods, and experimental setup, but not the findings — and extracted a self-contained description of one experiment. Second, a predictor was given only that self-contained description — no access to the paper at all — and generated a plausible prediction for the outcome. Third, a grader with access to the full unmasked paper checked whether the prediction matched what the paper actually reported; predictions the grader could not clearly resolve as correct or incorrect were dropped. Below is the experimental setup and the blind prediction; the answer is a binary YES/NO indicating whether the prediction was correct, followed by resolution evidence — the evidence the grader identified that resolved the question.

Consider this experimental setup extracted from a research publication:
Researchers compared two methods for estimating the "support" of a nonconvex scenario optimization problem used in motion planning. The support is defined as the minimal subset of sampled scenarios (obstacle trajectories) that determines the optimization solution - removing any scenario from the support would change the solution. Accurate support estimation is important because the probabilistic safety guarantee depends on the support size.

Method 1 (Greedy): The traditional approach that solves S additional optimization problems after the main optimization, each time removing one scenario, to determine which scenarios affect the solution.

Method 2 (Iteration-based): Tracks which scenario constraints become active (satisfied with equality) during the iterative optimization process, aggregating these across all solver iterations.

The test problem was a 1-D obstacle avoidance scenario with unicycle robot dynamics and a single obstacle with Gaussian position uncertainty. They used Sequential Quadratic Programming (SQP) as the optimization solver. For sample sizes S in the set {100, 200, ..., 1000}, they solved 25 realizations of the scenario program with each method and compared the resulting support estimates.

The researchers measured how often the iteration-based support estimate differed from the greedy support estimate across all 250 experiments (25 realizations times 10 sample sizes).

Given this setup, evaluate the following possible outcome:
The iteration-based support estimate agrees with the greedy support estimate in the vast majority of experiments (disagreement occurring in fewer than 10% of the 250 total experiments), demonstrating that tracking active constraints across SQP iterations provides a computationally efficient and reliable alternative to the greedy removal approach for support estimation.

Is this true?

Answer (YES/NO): YES